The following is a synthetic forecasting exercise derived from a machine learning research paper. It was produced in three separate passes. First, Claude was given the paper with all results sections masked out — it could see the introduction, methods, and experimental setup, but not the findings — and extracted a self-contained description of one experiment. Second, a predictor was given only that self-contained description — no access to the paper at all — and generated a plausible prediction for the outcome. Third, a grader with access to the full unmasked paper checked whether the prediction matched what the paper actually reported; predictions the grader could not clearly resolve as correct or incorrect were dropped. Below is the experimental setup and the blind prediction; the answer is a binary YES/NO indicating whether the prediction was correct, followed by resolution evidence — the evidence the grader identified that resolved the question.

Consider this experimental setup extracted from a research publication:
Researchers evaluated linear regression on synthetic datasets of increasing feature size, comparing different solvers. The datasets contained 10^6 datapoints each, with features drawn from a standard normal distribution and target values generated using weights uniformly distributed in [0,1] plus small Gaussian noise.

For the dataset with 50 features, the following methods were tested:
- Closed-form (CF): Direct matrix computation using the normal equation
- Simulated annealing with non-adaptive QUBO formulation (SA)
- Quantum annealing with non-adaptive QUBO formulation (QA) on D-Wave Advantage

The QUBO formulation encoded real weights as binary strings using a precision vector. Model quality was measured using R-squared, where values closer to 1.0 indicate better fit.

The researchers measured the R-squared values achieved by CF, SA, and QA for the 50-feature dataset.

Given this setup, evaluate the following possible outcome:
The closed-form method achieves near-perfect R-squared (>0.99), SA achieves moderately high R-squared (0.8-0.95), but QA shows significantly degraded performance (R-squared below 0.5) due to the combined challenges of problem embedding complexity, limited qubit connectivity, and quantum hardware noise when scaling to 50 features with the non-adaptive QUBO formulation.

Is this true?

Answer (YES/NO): NO